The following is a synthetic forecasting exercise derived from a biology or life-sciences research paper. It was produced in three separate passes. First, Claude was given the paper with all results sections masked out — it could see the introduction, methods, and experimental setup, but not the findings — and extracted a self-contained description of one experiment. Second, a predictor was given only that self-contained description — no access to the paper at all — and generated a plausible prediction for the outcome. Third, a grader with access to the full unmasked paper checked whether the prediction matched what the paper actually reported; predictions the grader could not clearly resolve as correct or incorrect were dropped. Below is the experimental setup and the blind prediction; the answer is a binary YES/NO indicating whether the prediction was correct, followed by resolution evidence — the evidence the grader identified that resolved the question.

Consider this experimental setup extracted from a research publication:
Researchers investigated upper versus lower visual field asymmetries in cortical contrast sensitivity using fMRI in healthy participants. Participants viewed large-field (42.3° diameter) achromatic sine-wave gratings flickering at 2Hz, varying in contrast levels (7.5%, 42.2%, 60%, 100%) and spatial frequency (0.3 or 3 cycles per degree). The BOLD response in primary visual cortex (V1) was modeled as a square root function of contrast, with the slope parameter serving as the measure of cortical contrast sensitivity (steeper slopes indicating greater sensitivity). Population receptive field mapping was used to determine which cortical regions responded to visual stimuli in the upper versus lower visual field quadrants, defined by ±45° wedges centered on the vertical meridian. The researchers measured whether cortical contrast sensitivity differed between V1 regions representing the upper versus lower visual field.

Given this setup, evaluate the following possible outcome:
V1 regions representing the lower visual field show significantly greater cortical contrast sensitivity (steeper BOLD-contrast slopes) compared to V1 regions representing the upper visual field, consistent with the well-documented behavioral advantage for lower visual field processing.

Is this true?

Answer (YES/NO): YES